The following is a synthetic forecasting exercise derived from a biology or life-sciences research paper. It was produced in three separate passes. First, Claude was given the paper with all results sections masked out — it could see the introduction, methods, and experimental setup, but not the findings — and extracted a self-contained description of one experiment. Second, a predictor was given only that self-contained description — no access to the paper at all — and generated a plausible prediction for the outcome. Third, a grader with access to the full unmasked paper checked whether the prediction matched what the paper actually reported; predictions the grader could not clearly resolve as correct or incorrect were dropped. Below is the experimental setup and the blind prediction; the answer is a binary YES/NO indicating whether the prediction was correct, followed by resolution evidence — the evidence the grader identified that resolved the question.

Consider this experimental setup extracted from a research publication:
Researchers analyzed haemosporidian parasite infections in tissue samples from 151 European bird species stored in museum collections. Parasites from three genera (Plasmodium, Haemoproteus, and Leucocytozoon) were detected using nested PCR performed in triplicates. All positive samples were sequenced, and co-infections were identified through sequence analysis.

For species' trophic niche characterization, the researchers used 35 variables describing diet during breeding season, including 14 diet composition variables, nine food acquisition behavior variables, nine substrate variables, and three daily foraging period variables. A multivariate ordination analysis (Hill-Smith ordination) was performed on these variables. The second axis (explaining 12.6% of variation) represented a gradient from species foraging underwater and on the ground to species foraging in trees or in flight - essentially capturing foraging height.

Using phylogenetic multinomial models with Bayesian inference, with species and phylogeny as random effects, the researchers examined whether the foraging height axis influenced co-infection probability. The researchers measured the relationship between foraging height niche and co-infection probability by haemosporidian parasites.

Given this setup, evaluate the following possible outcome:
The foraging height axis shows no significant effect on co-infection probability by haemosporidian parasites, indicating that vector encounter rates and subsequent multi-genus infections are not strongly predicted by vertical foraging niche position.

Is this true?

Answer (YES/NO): YES